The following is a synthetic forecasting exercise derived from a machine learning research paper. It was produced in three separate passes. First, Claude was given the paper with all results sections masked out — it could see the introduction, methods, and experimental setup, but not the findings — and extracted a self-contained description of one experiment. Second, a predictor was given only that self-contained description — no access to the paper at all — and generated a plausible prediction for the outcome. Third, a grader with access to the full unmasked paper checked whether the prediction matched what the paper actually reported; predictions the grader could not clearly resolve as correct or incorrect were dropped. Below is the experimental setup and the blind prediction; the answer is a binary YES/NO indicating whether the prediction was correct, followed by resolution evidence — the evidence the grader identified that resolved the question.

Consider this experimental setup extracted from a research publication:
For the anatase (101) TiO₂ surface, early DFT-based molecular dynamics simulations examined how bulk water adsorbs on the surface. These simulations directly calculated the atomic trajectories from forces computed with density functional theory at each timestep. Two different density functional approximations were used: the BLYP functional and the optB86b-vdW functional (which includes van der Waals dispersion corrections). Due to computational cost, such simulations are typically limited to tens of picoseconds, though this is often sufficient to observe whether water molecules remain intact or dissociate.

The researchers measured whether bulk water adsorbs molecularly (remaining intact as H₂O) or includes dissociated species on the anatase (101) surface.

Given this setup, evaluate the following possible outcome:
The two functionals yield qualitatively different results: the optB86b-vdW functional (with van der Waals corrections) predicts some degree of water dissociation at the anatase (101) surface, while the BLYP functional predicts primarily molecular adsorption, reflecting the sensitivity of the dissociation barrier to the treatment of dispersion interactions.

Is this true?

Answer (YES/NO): NO